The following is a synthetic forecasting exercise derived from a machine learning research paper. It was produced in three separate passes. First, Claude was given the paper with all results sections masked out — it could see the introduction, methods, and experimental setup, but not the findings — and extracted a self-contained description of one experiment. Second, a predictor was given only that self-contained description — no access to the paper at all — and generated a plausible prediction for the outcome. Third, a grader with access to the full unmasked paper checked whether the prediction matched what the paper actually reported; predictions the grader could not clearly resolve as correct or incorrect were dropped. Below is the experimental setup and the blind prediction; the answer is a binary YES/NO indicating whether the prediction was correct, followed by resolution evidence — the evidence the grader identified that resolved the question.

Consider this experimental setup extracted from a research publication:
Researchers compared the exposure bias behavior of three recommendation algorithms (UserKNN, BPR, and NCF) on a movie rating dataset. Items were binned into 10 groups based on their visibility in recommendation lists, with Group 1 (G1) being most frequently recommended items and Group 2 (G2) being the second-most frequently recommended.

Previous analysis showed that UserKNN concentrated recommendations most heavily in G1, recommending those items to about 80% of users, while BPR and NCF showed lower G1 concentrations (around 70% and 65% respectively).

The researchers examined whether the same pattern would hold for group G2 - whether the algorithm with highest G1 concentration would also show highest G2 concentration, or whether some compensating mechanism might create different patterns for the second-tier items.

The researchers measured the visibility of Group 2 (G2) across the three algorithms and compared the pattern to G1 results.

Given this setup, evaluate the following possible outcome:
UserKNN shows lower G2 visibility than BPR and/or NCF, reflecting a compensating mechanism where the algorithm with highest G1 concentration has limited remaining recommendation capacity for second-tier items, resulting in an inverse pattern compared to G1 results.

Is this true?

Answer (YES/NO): YES